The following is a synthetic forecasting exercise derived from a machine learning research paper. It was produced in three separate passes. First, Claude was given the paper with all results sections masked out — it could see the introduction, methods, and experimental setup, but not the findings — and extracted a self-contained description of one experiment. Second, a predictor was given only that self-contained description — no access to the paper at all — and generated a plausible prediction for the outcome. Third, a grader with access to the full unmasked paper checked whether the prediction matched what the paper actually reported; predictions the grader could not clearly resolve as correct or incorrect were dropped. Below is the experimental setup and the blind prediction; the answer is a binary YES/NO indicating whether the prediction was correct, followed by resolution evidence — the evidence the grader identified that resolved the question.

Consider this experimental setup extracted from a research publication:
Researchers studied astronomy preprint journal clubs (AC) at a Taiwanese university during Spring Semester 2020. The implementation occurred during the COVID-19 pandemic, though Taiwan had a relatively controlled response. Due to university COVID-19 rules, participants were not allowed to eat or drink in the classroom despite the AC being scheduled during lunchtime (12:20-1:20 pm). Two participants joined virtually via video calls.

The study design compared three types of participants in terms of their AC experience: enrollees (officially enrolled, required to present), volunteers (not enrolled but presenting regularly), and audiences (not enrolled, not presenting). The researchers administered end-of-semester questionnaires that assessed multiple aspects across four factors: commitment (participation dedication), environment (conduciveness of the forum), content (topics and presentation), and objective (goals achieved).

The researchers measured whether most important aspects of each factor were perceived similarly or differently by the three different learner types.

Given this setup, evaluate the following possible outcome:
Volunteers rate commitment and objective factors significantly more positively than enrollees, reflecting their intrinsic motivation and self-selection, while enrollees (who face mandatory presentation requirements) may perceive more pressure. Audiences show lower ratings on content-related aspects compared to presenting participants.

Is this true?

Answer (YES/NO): NO